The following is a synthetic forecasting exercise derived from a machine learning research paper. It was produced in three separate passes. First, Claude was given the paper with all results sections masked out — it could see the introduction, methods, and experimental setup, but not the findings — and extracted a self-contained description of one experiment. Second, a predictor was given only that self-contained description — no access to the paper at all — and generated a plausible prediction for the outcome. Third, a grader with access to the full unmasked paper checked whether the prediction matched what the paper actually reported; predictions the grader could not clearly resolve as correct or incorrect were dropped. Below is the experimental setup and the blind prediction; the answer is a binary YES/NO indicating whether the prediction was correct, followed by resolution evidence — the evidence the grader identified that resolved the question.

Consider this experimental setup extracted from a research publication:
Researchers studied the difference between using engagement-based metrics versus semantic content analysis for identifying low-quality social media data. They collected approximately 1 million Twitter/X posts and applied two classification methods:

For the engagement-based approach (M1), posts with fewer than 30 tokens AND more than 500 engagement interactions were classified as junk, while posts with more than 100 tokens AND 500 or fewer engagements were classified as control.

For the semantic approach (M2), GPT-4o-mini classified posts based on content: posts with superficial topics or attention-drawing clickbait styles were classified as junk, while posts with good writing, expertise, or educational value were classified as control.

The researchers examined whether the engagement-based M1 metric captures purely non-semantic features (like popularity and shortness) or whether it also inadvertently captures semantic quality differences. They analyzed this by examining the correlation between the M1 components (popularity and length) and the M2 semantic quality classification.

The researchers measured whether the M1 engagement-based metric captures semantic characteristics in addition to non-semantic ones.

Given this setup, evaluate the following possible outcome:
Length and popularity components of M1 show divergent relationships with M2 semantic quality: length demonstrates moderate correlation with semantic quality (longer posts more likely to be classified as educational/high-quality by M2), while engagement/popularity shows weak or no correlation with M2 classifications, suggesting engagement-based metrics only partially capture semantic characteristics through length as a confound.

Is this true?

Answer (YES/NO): NO